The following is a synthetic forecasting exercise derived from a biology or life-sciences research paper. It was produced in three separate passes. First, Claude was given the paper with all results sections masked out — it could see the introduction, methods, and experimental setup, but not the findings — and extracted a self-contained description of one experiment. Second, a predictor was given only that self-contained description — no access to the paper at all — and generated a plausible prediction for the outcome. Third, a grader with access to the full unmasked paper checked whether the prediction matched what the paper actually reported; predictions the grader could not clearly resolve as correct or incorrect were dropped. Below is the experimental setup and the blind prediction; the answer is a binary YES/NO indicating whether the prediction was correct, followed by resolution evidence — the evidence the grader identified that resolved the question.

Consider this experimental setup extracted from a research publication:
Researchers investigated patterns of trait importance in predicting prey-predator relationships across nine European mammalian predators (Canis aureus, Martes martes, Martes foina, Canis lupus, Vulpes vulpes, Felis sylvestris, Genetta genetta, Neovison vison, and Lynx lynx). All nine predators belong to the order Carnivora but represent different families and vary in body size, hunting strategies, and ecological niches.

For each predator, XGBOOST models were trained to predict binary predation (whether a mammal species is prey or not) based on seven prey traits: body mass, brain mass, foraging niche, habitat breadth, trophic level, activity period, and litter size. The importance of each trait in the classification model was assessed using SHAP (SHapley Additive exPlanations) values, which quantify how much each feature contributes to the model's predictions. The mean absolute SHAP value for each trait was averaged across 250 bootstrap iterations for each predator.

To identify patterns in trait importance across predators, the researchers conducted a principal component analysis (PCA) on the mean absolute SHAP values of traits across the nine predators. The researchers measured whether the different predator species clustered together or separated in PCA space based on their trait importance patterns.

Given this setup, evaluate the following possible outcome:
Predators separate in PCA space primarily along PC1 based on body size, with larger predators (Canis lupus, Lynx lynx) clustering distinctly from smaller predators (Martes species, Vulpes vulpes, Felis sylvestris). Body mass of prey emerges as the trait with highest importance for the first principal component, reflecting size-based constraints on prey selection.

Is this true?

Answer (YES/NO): NO